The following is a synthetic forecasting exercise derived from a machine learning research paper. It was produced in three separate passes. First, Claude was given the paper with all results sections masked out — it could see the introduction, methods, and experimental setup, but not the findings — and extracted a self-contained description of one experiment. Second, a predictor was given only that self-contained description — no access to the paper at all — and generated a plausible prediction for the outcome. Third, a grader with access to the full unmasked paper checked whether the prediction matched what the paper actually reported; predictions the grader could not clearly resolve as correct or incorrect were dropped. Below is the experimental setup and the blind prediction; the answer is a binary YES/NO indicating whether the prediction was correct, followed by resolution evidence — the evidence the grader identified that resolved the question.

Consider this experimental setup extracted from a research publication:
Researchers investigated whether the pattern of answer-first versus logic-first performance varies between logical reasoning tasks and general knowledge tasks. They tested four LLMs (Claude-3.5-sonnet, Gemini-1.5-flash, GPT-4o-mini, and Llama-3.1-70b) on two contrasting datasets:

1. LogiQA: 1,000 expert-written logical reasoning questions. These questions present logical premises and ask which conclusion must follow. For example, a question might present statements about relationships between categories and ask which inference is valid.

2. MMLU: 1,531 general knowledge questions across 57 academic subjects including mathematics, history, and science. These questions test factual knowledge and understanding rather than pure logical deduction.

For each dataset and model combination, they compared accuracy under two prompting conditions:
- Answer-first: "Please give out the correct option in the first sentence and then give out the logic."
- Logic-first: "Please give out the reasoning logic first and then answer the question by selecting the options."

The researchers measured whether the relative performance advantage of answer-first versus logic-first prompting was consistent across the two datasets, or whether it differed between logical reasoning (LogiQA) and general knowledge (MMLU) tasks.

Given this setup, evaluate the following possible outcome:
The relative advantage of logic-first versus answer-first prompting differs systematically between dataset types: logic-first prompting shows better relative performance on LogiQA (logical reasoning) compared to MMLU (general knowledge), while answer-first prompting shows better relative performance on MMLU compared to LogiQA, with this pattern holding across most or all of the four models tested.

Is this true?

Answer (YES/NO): NO